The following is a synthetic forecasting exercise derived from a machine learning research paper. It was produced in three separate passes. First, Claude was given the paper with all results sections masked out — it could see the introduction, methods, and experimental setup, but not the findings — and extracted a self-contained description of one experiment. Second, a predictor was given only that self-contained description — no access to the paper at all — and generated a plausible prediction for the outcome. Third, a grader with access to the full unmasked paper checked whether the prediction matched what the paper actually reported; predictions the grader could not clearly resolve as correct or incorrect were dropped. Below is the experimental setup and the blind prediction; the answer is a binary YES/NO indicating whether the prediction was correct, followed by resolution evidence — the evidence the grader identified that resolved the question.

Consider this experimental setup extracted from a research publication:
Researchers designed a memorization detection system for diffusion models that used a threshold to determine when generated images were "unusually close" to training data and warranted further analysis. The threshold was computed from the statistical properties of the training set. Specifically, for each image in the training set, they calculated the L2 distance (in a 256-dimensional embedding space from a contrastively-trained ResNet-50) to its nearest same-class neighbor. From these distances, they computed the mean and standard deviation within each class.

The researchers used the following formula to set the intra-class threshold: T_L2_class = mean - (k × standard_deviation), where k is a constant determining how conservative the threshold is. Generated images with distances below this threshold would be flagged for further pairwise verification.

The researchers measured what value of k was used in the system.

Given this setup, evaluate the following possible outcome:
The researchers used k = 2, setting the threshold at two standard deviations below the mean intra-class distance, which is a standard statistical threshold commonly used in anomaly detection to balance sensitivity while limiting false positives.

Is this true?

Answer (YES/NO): NO